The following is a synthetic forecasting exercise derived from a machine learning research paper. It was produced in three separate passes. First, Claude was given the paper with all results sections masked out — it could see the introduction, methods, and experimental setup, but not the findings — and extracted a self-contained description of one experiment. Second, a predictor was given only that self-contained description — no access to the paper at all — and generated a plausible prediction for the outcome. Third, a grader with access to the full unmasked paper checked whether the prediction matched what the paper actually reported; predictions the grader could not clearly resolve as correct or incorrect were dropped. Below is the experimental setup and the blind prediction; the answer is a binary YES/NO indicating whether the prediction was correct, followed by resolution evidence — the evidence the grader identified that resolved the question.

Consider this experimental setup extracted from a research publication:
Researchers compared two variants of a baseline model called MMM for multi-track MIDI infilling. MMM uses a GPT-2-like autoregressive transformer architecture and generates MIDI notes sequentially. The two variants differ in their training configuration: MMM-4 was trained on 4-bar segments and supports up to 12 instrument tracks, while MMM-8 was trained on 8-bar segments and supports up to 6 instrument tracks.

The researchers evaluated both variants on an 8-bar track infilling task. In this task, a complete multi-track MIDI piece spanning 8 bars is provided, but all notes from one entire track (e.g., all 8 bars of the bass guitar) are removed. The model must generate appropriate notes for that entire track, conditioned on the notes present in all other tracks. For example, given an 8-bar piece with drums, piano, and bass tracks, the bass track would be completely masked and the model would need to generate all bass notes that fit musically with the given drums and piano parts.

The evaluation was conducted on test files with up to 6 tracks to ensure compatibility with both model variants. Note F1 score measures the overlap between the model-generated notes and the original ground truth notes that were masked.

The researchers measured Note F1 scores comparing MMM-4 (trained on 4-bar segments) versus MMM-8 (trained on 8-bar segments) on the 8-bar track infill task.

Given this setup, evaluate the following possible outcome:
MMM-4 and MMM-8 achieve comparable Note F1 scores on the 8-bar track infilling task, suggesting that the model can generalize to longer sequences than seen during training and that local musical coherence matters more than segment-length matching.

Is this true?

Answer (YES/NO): NO